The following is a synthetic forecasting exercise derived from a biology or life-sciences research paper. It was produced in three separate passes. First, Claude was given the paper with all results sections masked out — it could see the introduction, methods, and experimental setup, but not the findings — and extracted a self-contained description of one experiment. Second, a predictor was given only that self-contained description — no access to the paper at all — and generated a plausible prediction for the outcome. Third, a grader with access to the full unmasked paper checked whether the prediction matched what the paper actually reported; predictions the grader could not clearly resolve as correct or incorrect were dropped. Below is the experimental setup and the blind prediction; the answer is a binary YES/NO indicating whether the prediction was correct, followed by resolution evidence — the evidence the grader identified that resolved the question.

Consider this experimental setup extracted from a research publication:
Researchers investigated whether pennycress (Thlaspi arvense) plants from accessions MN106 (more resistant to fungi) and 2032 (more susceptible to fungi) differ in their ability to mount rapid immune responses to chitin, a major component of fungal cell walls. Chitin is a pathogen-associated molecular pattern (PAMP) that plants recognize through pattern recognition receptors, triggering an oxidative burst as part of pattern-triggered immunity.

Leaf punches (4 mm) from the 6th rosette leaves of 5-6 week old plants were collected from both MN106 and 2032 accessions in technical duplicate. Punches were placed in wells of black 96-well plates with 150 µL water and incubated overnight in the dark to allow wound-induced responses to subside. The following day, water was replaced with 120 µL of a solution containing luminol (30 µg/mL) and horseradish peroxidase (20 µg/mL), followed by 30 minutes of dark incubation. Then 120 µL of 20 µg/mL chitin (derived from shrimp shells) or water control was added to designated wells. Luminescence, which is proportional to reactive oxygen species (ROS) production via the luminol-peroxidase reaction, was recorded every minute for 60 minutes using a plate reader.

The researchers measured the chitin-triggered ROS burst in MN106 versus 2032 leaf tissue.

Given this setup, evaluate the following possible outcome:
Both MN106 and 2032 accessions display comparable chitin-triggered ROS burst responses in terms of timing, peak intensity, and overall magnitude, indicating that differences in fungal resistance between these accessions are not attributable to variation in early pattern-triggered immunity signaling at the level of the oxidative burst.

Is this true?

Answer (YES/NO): NO